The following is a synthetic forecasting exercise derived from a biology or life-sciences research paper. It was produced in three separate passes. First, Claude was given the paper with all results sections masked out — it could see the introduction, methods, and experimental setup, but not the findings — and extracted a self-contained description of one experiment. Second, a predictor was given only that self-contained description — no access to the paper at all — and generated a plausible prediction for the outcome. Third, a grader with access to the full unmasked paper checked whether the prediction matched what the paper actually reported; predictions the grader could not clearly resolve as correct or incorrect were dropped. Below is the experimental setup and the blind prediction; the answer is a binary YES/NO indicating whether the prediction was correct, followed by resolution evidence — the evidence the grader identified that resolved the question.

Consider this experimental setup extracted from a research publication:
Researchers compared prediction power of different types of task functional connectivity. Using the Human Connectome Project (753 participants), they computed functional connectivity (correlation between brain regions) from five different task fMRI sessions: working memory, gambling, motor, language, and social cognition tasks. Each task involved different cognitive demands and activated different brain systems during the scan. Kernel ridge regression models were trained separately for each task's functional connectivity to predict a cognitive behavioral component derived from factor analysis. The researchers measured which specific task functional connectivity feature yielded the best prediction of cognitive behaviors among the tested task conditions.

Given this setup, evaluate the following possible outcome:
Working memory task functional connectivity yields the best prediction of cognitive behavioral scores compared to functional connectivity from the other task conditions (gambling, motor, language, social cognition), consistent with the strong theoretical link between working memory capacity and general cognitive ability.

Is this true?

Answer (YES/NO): NO